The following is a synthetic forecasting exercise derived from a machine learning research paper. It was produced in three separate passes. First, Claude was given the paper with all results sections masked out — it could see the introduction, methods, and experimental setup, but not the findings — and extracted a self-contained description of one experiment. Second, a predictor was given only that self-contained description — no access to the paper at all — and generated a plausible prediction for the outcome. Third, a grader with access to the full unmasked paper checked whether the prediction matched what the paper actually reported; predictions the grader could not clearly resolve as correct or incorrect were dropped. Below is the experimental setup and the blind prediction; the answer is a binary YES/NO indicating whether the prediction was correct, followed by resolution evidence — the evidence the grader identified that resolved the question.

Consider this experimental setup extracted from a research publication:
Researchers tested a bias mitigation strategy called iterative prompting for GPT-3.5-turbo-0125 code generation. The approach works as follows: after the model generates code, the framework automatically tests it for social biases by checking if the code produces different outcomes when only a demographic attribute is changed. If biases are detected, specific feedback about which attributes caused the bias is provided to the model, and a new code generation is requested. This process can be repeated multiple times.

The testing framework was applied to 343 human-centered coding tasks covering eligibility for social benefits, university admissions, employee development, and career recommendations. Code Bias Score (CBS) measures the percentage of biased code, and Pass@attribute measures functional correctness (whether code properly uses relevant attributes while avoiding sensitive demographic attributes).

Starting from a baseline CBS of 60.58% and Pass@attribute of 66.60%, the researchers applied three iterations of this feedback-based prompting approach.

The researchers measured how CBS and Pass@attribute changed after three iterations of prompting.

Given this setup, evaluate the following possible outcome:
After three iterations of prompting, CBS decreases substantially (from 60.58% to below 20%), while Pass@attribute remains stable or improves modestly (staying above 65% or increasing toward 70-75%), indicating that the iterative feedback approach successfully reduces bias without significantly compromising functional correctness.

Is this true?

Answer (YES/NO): NO